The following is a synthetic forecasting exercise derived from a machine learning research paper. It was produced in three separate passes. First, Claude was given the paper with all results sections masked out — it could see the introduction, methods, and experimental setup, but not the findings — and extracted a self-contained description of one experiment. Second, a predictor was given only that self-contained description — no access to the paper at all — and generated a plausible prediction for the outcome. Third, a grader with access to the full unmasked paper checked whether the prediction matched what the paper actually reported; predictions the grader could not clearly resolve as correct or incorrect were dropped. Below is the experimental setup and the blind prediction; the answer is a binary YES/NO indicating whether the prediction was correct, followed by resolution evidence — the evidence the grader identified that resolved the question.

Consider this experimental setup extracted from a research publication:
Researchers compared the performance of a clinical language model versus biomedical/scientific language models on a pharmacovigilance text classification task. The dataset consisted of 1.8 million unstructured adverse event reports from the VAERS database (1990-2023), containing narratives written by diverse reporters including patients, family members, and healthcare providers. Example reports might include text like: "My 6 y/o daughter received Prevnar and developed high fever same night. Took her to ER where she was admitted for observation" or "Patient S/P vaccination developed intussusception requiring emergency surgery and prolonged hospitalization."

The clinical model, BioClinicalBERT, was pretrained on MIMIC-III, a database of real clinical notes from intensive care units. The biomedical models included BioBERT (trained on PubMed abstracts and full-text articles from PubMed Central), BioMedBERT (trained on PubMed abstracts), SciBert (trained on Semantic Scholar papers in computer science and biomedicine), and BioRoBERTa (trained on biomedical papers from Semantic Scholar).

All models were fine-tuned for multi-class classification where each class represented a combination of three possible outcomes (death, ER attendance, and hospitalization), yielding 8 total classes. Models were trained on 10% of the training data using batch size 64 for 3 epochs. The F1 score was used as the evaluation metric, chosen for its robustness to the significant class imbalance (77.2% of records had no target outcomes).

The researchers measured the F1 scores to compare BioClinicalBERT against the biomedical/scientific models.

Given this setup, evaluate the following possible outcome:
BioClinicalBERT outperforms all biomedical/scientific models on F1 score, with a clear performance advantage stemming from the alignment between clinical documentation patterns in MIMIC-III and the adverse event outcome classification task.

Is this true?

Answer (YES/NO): NO